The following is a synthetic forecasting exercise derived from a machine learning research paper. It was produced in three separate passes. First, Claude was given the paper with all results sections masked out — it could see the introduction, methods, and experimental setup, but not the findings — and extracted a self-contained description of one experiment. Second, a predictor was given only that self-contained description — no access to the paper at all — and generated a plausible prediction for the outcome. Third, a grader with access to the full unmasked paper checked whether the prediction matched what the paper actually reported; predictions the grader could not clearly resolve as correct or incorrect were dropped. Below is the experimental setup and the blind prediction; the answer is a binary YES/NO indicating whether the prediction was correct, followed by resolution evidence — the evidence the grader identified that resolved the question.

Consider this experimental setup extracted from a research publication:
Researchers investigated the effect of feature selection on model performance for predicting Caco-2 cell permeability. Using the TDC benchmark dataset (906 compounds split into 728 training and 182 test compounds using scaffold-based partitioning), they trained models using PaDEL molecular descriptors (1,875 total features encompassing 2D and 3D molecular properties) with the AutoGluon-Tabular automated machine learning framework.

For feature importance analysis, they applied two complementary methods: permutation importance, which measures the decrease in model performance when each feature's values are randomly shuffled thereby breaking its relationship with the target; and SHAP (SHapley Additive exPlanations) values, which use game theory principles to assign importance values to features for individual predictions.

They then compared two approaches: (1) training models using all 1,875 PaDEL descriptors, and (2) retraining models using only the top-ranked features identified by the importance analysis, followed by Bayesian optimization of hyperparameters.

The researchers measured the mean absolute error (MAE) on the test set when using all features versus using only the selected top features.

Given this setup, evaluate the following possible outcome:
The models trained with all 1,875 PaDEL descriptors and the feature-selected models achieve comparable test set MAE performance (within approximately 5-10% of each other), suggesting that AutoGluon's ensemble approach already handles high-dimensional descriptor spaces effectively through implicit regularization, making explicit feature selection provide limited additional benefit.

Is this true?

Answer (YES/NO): NO